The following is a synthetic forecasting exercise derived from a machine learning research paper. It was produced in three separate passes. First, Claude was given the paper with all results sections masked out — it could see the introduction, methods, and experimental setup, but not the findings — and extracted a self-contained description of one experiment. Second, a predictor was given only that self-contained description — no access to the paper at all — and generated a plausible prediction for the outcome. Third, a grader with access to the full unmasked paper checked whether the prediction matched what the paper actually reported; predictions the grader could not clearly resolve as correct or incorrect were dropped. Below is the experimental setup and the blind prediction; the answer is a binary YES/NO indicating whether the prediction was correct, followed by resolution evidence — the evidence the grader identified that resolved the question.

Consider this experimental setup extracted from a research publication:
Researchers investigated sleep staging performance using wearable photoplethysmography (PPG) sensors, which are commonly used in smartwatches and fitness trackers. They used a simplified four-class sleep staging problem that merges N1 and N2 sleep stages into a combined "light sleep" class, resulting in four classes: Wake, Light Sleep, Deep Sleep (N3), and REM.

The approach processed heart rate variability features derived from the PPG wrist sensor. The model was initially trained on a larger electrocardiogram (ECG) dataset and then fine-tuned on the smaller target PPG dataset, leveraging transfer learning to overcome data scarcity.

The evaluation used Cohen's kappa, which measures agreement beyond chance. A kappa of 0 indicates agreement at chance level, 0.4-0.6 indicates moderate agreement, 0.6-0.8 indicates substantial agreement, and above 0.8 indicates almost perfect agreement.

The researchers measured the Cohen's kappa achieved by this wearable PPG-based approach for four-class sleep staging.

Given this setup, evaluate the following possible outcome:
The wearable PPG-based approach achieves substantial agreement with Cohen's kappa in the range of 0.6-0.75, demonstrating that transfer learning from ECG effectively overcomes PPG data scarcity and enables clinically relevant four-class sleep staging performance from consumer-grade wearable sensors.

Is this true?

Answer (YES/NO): YES